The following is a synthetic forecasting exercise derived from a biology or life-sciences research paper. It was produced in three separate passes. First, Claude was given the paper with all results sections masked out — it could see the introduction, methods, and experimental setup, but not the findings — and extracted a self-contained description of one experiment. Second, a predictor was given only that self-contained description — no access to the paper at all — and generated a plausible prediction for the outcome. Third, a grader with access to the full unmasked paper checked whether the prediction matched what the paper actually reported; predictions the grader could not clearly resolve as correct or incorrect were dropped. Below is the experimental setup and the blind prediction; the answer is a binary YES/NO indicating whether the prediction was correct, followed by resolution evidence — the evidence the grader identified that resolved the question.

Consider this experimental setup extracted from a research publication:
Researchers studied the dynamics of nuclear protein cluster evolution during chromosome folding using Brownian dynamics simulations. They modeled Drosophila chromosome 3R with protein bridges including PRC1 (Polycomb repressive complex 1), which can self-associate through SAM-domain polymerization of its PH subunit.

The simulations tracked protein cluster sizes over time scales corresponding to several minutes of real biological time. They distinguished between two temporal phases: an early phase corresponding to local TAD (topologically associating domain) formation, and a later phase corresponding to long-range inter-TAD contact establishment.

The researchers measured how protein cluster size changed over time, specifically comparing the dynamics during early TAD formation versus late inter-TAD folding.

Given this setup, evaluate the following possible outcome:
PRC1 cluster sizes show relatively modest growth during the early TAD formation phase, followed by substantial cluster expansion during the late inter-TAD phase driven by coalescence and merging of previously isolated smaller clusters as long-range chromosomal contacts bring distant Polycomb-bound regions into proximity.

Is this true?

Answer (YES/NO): NO